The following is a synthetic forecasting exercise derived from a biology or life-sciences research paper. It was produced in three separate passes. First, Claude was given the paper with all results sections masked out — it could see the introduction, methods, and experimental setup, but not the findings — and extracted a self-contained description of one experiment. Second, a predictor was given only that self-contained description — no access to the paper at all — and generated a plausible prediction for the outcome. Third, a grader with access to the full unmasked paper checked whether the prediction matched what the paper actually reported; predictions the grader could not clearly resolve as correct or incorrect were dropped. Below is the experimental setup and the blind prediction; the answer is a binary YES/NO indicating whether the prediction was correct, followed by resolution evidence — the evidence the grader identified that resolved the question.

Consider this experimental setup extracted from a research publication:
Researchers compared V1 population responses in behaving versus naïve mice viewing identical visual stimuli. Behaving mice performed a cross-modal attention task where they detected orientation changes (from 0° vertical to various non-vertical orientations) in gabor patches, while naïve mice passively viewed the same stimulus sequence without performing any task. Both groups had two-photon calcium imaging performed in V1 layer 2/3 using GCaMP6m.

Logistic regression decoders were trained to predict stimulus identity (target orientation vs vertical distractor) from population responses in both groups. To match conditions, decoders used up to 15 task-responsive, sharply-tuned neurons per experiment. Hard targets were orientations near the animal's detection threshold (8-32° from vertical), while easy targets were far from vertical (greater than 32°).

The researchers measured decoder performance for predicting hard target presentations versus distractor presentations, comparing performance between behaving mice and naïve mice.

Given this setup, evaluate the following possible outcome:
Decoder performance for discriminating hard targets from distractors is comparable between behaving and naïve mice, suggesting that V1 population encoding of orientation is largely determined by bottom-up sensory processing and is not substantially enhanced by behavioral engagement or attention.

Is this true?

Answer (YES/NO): NO